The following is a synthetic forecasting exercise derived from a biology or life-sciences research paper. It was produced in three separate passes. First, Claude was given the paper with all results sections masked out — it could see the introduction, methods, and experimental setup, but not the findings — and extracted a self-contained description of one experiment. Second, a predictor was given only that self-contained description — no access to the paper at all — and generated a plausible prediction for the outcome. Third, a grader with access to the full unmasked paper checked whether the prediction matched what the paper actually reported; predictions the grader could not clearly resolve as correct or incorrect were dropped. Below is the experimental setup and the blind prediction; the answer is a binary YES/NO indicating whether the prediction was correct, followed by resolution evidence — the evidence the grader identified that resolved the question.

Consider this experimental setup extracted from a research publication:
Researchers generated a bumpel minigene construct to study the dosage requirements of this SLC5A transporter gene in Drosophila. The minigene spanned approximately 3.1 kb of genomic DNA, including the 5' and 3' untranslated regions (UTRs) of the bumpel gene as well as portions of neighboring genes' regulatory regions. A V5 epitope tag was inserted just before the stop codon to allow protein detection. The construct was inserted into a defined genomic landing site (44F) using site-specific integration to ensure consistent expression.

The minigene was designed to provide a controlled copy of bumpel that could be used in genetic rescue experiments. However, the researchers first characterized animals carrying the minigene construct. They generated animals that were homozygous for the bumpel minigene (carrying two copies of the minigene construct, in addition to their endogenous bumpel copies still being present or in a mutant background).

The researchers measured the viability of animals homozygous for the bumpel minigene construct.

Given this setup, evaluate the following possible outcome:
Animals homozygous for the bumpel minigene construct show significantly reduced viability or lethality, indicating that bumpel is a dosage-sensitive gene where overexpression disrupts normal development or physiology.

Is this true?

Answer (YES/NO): YES